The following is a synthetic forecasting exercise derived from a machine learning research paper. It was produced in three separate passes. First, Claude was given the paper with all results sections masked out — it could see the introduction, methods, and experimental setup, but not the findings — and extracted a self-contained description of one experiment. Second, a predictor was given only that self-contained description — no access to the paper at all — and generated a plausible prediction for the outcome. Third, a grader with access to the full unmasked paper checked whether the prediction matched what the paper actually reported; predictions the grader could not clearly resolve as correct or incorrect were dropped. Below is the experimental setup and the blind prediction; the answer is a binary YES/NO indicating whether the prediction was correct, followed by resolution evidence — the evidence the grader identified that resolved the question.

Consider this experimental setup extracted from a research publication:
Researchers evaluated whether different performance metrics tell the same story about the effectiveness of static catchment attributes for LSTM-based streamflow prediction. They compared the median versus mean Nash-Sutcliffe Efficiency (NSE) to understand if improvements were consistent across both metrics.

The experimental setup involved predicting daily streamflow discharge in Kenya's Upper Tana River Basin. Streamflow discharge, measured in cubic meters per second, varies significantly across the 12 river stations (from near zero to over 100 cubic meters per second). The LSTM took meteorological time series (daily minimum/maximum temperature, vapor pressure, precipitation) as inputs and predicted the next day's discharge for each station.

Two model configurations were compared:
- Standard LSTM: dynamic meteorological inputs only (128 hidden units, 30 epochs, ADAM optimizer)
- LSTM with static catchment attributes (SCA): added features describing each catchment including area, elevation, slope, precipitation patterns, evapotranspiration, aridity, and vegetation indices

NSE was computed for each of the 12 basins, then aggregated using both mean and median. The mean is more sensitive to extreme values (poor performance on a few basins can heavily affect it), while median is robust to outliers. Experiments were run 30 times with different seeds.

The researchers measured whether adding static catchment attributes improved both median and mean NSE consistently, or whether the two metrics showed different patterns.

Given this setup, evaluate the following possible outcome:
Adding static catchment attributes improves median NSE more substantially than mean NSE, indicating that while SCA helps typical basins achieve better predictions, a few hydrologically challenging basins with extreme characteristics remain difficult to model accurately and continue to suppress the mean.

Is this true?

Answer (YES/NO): NO